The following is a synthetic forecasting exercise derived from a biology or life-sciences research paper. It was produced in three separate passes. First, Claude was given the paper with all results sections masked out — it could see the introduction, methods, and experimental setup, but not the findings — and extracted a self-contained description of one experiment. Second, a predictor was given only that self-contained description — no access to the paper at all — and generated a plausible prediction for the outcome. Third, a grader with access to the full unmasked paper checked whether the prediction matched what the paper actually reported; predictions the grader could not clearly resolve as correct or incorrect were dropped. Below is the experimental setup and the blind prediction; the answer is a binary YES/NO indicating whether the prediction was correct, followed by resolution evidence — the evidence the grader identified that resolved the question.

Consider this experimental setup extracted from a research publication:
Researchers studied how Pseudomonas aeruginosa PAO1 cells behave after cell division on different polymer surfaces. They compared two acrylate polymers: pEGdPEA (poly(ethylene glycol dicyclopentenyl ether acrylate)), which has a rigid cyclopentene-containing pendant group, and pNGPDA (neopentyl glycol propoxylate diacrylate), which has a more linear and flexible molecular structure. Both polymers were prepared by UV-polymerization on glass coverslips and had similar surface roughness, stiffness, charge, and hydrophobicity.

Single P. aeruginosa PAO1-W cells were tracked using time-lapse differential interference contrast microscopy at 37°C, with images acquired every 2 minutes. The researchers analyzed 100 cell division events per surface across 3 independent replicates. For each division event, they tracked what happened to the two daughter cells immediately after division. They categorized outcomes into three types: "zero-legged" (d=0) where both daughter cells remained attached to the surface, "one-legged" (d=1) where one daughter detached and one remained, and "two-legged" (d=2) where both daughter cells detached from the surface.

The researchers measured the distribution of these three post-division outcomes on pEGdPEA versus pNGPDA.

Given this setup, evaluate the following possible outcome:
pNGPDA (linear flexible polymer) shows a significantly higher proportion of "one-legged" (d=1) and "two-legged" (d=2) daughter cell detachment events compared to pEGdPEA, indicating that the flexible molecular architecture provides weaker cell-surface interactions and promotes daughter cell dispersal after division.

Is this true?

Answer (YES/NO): NO